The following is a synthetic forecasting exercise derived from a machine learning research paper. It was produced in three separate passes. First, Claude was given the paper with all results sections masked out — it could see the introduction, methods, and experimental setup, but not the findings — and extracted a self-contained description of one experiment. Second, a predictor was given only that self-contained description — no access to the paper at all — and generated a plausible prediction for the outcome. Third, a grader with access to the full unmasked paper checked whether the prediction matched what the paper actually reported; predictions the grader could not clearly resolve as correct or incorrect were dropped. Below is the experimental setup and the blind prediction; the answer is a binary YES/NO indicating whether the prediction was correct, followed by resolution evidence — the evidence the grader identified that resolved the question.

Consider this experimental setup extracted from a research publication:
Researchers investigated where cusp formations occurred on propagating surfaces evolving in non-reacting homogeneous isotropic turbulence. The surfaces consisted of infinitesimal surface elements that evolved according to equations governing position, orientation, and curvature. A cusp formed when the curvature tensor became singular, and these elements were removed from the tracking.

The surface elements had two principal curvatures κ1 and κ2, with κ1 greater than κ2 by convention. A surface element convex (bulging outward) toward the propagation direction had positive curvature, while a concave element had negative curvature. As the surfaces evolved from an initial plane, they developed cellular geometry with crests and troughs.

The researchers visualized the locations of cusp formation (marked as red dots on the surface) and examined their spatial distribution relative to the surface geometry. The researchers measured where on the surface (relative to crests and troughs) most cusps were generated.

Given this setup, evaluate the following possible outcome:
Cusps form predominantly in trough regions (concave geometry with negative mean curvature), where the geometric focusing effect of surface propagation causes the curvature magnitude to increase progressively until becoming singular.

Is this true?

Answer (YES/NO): NO